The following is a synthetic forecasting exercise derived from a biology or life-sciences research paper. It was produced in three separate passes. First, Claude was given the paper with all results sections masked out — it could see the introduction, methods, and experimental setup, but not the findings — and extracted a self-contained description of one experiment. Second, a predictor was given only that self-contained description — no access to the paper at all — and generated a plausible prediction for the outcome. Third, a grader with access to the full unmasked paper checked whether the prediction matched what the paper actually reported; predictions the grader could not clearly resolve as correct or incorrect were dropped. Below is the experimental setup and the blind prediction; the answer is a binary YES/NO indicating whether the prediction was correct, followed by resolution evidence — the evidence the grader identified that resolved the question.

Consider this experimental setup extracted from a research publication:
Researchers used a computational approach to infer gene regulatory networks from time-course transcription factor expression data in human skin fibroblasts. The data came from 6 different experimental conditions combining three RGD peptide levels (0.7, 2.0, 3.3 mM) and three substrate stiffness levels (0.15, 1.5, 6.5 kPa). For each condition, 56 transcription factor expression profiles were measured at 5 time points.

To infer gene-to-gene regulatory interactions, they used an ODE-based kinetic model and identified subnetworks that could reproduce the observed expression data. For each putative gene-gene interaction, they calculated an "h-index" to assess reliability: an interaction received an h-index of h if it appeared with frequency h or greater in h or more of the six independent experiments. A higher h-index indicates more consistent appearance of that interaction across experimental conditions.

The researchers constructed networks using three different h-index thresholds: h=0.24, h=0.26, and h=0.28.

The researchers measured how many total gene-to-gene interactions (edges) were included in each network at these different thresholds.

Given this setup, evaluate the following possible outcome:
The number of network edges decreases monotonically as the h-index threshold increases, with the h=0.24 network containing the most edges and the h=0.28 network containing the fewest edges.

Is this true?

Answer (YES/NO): YES